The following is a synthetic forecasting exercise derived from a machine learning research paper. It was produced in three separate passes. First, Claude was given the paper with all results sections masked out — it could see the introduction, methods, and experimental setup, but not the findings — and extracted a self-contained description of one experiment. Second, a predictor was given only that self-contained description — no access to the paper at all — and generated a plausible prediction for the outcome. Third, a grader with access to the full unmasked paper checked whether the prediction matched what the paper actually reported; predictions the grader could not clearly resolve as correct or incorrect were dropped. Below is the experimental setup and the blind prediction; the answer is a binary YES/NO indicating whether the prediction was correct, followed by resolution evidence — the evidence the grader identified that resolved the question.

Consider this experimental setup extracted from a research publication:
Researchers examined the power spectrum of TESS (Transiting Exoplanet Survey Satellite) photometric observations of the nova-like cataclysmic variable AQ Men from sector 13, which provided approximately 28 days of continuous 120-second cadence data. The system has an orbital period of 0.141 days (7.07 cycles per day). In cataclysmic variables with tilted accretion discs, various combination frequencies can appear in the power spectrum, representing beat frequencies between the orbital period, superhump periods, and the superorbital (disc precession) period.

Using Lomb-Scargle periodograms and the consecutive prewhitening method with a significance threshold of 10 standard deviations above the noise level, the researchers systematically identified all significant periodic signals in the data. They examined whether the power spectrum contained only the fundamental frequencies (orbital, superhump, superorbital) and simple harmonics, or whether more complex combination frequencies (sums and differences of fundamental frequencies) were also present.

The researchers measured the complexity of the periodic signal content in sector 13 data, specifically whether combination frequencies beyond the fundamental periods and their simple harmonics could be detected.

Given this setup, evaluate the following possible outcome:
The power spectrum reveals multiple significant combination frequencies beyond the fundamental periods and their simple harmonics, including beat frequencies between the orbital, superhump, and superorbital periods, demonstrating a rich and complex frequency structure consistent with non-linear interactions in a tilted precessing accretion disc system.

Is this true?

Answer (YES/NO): YES